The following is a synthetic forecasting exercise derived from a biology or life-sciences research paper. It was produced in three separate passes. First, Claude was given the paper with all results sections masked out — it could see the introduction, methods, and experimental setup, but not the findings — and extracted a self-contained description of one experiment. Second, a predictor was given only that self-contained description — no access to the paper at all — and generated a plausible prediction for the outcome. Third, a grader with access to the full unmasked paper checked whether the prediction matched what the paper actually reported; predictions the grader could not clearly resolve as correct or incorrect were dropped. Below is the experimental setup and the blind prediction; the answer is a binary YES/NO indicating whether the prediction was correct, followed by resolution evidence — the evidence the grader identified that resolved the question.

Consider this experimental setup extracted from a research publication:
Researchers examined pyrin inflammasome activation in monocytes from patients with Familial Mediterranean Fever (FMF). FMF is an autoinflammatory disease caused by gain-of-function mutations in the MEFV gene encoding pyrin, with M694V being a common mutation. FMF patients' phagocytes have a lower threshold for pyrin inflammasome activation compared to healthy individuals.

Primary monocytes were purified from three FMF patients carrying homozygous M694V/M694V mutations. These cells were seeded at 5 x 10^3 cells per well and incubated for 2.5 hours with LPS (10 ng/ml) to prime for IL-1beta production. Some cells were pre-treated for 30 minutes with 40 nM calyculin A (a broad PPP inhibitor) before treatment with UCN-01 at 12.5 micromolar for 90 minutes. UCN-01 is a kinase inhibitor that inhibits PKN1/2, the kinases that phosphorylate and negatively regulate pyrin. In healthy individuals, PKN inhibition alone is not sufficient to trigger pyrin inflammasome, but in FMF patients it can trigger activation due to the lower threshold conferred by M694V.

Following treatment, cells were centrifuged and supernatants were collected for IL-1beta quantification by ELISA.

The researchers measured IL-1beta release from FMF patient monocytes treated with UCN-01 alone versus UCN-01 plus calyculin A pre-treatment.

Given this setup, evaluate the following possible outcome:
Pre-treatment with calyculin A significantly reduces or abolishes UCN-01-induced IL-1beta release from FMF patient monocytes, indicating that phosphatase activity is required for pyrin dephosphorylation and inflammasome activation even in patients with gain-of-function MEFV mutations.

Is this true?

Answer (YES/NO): YES